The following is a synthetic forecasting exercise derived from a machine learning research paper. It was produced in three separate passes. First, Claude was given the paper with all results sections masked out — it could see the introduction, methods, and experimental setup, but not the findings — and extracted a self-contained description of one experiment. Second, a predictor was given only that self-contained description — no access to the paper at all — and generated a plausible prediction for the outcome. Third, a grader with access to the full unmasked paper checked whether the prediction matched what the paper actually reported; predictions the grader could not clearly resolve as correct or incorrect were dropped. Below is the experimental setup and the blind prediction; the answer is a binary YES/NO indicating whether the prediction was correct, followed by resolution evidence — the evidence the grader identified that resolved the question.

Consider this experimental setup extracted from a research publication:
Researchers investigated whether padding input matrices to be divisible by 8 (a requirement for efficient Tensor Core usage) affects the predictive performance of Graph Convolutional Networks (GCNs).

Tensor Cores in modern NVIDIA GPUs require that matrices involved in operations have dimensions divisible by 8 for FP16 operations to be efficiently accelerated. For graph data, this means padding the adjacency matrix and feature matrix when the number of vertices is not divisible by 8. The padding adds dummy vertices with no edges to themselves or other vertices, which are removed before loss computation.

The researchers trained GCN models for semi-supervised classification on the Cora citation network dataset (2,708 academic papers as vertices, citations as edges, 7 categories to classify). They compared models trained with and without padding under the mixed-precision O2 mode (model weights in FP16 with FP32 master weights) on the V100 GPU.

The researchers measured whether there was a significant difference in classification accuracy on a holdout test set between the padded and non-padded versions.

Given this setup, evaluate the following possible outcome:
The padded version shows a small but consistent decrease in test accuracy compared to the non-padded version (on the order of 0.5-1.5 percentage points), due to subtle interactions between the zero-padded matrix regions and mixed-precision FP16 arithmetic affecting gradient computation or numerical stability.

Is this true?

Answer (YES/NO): NO